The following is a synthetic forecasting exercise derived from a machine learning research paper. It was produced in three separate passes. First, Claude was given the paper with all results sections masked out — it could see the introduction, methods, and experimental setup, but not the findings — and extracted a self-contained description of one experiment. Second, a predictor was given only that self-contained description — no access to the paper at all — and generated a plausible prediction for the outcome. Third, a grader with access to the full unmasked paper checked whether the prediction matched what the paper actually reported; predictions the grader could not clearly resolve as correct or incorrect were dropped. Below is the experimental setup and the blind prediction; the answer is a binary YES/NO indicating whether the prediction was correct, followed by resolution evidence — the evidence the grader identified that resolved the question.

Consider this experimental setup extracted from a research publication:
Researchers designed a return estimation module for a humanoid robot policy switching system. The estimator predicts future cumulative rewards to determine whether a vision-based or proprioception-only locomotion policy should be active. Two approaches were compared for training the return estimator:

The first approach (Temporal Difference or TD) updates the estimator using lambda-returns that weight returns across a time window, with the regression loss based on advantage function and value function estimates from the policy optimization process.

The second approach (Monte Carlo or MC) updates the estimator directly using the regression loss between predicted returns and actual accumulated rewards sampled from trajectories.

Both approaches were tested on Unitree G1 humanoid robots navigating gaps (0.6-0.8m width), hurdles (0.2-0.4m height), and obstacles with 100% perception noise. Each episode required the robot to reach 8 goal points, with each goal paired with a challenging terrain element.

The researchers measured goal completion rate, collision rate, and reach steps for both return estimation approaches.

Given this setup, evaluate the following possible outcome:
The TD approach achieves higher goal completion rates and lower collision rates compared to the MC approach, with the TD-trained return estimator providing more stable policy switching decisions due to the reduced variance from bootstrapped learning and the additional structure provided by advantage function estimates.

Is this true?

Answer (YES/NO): YES